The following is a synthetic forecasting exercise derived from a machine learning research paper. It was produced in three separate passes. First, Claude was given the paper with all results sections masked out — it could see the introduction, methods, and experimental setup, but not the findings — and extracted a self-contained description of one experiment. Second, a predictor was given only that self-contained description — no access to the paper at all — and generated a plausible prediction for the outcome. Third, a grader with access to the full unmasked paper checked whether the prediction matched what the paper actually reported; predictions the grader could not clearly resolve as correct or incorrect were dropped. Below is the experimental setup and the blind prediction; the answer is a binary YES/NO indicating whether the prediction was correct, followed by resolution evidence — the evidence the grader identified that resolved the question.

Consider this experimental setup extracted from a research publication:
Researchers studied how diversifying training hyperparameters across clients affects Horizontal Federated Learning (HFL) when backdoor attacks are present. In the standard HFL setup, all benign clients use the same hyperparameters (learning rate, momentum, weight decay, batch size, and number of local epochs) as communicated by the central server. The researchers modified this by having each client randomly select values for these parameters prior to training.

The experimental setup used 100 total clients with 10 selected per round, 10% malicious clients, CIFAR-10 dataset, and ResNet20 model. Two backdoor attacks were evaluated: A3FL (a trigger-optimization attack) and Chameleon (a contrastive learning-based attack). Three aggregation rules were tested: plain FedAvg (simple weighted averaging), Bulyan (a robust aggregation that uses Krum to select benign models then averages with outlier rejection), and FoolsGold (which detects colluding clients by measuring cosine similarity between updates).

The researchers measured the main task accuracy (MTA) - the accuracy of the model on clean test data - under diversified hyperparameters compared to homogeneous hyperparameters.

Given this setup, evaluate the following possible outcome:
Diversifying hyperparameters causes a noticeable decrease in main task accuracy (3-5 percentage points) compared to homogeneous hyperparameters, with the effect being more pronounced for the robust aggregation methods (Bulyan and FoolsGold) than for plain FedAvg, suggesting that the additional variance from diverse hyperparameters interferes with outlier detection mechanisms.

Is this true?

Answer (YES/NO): NO